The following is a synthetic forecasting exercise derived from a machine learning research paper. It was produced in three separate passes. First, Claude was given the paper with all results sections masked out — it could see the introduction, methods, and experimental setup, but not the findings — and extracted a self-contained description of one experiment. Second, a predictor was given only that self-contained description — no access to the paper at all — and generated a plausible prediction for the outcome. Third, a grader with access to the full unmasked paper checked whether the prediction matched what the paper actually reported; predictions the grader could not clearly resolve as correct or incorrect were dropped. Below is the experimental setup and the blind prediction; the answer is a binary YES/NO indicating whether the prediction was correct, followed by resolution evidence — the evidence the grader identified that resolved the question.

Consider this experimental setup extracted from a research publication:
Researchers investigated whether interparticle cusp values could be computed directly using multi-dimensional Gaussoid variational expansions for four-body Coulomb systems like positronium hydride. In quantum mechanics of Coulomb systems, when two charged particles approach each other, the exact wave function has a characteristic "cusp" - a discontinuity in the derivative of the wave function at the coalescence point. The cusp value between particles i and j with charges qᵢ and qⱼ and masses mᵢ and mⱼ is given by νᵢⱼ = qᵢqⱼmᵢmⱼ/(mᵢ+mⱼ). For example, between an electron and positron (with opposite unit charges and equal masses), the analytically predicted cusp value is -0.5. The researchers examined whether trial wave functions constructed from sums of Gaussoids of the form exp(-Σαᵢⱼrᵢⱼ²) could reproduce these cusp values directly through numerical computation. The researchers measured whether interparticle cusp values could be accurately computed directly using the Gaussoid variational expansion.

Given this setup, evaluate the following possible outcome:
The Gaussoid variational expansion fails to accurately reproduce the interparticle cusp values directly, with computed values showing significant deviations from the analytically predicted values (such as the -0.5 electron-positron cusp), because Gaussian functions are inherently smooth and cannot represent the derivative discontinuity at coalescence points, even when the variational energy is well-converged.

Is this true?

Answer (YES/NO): YES